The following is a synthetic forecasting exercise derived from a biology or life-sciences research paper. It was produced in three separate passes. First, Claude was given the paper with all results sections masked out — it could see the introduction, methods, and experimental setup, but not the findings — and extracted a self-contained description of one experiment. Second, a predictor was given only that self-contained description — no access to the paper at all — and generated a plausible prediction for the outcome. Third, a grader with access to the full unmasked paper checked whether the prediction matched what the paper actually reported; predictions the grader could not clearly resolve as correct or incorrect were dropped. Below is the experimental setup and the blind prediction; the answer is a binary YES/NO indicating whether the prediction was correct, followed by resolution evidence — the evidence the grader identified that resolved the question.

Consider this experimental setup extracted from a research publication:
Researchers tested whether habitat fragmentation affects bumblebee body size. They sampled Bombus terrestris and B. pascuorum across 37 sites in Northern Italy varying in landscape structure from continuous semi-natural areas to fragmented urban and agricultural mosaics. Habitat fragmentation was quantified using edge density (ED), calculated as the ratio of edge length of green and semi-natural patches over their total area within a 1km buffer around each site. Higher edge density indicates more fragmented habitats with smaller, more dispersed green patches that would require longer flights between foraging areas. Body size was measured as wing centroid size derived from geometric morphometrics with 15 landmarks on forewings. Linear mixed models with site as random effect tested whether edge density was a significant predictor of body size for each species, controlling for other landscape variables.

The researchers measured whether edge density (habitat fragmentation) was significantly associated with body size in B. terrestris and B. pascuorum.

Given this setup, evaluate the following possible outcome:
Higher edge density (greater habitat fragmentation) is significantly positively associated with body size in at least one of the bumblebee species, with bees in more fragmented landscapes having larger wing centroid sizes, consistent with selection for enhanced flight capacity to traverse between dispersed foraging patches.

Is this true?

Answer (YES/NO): NO